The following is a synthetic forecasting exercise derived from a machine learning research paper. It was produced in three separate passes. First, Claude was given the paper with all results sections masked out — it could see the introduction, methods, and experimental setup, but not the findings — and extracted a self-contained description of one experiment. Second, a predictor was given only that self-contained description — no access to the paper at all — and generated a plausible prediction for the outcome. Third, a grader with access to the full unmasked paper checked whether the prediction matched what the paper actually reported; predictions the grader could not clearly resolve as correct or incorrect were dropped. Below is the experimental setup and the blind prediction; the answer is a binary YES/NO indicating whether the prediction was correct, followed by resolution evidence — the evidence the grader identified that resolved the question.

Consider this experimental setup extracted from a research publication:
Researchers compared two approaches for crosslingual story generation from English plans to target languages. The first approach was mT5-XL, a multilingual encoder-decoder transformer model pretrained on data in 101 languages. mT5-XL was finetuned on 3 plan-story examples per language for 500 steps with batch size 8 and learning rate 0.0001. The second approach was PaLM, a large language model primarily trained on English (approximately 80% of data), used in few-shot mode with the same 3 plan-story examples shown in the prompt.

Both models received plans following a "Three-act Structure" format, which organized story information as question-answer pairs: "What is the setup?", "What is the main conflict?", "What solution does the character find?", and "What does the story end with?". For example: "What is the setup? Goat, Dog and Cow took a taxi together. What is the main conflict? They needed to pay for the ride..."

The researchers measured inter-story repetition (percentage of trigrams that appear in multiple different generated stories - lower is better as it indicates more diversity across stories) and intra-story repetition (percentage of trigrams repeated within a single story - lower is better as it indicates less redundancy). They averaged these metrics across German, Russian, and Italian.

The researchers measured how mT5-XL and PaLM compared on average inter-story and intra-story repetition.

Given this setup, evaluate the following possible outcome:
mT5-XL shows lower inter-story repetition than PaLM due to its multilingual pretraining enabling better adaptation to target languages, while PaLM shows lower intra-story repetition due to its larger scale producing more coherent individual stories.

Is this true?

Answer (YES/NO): NO